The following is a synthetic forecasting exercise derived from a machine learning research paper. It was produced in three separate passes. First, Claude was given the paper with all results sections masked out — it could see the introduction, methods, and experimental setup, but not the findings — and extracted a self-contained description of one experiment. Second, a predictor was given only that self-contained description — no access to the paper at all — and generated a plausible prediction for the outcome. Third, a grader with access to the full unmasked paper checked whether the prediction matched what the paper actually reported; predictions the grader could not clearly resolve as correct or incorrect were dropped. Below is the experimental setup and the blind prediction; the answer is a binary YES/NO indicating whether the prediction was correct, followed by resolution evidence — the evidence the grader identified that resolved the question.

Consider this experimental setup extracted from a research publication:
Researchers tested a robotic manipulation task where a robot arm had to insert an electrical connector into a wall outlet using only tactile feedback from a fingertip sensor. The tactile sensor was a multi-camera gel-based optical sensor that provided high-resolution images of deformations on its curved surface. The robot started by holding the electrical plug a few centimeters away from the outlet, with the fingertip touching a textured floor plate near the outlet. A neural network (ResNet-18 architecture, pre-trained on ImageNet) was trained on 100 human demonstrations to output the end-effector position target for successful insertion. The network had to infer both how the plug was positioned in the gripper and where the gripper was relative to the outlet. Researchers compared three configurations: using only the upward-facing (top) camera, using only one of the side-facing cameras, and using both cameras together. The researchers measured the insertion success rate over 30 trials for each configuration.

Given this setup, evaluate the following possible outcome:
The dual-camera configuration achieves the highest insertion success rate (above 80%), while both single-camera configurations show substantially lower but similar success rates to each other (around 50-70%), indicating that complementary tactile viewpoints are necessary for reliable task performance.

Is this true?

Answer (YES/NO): NO